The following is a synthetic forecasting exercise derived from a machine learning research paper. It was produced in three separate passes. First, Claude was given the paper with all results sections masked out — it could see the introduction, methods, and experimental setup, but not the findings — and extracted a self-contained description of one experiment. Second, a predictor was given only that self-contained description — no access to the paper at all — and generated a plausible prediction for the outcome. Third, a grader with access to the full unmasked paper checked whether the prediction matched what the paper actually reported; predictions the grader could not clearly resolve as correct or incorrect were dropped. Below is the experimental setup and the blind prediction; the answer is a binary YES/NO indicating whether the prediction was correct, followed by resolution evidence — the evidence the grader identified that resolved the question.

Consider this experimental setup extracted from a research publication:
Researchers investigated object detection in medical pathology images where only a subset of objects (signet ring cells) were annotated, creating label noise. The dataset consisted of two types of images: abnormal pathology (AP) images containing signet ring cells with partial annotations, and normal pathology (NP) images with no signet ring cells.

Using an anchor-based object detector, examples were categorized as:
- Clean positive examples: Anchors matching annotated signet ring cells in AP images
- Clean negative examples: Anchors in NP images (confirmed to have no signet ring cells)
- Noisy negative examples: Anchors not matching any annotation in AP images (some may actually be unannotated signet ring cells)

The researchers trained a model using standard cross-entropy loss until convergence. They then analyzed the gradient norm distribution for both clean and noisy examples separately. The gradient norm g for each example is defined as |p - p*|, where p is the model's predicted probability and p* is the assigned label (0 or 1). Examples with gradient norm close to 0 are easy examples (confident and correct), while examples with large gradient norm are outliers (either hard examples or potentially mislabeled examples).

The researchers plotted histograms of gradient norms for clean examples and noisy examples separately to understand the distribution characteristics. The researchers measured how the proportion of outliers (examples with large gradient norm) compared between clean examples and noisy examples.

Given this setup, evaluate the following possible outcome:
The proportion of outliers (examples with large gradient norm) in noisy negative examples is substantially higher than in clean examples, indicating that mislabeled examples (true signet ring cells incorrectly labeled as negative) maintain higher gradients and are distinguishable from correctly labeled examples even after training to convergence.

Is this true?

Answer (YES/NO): NO